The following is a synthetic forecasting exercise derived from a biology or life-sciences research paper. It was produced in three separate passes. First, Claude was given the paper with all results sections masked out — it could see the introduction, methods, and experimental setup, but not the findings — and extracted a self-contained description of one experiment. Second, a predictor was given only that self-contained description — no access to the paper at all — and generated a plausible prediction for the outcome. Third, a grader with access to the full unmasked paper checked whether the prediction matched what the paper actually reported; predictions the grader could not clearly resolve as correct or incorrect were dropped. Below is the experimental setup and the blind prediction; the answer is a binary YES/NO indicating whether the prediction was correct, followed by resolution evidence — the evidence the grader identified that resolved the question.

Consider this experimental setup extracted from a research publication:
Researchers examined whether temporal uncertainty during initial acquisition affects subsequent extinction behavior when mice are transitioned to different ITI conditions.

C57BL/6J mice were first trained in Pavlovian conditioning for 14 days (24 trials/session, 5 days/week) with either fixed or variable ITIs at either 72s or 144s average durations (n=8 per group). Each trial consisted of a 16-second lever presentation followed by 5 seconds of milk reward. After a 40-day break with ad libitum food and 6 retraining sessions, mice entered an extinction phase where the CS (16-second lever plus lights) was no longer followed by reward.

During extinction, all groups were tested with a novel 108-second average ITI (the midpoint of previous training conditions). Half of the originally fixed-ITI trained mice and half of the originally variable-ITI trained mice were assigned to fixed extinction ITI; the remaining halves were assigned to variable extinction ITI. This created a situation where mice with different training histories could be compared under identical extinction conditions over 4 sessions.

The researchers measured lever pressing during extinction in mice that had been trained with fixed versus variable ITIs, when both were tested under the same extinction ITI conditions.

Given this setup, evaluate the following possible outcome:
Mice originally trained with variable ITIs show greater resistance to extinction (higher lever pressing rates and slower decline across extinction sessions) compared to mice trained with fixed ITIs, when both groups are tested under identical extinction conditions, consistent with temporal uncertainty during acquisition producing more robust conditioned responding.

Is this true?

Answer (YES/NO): NO